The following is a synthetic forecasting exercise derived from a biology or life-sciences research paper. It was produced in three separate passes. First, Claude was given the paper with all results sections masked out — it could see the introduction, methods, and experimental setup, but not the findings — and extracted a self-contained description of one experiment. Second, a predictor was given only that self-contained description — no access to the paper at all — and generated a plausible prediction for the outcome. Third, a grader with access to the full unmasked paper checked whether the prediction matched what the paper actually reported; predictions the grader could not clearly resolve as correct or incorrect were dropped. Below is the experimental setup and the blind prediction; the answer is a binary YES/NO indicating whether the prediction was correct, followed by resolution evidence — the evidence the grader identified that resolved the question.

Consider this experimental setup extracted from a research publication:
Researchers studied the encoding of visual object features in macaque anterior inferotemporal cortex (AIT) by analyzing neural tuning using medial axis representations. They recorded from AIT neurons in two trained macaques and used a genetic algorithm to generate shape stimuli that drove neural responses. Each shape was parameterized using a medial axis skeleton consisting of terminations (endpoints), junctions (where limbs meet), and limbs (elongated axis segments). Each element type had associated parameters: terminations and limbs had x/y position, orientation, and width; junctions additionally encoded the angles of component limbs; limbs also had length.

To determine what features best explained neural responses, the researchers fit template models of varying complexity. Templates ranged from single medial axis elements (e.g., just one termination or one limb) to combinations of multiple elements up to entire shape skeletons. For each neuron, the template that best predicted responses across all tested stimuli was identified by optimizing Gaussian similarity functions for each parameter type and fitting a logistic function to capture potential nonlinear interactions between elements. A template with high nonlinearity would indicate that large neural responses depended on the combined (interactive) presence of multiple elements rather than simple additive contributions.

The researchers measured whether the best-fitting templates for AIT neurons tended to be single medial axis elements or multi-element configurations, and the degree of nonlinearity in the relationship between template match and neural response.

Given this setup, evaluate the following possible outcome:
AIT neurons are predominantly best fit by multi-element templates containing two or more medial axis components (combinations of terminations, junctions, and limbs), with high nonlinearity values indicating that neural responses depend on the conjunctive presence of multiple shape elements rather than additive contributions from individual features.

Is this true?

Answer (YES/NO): YES